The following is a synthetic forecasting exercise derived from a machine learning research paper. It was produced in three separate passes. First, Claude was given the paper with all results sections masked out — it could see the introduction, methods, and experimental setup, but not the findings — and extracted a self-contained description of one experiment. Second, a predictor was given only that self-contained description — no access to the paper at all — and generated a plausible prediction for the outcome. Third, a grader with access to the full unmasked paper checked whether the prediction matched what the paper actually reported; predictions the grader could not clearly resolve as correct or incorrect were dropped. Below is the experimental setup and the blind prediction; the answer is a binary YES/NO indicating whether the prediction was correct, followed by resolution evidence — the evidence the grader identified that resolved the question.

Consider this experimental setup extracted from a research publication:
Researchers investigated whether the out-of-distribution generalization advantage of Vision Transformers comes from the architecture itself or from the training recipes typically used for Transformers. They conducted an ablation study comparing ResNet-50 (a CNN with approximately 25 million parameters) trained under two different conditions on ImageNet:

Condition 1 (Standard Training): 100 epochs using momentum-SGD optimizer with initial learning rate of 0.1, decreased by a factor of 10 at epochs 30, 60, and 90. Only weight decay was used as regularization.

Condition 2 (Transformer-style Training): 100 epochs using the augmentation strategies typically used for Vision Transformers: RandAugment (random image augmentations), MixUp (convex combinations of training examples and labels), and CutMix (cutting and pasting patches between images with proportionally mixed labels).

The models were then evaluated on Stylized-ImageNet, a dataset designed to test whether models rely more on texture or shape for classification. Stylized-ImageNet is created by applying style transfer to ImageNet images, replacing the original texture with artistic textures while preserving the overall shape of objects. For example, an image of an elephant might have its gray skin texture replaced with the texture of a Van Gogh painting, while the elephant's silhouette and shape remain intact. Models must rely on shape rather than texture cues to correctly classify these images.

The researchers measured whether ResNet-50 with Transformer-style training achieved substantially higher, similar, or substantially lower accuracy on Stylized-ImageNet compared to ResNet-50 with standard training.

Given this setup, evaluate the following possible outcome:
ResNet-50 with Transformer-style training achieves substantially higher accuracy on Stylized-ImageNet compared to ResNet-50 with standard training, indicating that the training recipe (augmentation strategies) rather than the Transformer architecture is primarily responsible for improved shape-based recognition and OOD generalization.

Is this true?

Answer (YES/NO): NO